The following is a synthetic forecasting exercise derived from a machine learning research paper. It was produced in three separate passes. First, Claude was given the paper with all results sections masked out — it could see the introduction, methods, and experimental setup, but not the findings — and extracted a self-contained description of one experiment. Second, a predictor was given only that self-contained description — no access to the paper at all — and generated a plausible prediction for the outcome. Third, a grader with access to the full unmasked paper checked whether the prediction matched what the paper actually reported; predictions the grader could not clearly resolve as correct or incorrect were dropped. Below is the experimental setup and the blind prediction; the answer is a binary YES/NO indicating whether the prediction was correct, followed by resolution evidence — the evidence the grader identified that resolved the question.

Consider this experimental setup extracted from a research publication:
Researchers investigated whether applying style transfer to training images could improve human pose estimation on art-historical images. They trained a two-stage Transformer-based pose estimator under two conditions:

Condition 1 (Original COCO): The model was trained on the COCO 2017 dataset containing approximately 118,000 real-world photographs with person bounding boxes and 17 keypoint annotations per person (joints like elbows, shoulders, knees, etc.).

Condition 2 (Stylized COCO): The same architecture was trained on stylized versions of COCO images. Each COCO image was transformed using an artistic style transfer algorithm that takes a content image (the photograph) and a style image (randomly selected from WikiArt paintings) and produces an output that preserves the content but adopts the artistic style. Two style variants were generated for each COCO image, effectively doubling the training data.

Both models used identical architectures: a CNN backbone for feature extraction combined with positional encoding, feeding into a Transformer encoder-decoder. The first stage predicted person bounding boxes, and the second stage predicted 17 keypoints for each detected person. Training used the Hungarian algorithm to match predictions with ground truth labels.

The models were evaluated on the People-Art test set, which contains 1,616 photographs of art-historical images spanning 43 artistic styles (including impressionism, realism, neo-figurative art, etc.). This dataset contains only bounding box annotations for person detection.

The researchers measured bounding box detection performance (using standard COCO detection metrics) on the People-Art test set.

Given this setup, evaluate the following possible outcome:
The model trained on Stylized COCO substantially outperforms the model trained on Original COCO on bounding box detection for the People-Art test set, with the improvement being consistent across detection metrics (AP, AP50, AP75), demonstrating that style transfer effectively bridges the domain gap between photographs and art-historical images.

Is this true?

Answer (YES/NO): NO